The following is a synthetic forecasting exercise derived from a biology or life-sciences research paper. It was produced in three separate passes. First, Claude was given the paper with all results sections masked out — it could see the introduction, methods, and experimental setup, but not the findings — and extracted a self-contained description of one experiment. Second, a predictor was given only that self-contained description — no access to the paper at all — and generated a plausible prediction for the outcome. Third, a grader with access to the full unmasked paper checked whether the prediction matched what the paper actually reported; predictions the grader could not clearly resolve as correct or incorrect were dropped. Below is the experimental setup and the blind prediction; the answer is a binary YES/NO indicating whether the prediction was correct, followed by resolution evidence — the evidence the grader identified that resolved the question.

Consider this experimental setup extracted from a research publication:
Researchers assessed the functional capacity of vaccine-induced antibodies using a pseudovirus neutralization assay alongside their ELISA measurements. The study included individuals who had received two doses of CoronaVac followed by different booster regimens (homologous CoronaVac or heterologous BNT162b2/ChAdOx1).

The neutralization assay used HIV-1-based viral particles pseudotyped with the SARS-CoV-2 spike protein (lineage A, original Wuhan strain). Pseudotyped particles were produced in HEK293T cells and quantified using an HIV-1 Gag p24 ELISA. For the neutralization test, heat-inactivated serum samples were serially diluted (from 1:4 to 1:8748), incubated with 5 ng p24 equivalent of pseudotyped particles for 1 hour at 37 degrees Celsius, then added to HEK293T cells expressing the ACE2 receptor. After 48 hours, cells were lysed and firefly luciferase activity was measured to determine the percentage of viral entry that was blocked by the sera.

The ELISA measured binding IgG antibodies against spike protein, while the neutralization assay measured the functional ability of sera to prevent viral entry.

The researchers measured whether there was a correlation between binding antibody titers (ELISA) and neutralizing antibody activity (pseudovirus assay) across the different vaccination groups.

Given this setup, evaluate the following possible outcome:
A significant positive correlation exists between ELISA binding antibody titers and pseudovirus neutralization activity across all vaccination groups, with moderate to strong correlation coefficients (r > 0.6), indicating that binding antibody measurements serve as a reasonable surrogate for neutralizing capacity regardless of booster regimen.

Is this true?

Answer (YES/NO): NO